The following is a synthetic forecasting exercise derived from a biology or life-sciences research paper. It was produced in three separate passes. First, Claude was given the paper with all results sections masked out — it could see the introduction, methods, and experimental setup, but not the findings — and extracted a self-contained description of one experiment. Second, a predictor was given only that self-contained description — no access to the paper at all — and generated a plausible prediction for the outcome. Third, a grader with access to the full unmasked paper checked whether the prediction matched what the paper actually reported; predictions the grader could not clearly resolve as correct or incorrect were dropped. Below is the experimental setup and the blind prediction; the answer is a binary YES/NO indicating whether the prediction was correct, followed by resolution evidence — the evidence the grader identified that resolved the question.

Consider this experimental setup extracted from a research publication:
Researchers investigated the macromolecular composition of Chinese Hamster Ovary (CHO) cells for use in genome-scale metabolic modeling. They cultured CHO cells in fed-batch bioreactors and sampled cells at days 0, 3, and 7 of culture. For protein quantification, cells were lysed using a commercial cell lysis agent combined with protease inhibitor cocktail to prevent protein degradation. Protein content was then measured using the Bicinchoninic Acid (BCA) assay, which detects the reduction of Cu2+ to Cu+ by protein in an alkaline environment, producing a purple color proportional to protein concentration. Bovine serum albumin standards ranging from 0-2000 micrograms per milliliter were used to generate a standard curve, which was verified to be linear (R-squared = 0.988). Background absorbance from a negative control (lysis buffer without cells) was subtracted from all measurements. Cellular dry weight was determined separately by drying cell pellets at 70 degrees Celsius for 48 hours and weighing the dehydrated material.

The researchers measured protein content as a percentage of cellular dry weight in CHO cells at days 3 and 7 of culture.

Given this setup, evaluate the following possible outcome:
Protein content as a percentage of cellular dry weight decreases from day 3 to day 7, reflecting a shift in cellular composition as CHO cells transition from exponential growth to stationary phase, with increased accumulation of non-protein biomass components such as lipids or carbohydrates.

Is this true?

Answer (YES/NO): NO